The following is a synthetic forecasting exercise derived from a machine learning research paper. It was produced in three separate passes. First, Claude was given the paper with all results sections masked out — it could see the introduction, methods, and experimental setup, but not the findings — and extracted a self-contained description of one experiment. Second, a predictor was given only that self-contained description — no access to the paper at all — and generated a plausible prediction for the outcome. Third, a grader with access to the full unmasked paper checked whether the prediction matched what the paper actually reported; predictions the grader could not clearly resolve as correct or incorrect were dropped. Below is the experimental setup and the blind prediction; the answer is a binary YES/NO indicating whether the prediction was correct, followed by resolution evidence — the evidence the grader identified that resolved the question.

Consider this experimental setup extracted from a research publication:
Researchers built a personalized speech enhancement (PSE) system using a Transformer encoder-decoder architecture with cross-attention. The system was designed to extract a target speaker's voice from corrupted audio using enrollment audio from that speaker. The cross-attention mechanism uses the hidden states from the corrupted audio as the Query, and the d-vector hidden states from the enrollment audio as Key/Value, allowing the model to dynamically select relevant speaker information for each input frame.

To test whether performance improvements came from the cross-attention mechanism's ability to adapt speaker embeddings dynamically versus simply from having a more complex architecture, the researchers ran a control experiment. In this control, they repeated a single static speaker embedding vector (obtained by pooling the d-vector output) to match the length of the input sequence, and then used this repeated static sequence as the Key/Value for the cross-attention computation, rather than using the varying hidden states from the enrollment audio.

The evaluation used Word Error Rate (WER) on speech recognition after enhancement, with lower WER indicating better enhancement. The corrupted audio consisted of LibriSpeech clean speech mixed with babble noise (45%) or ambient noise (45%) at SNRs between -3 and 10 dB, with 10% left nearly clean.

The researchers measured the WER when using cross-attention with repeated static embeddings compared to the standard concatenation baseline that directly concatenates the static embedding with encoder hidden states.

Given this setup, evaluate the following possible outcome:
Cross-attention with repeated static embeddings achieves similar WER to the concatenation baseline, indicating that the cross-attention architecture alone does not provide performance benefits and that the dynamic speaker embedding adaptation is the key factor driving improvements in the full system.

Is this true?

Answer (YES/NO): YES